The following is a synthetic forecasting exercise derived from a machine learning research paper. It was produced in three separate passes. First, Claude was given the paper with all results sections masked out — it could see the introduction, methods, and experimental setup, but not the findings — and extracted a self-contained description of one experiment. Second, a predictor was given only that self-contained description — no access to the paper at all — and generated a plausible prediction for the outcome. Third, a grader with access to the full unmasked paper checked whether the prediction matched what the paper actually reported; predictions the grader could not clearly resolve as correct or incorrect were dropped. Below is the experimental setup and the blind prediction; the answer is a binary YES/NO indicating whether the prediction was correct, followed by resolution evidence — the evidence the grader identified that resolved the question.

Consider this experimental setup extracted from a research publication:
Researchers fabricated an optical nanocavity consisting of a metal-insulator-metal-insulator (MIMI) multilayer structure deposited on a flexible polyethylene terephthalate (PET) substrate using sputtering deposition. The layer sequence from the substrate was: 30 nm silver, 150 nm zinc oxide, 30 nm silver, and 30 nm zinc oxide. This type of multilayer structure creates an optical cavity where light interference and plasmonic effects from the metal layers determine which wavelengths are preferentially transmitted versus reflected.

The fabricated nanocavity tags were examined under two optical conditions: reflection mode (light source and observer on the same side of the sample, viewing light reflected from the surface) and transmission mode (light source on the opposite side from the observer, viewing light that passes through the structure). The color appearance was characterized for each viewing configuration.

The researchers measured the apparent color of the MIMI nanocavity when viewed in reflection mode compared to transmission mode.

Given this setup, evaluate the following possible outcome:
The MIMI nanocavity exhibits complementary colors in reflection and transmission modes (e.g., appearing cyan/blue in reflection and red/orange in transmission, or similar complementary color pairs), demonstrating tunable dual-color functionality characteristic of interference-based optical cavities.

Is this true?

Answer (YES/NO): NO